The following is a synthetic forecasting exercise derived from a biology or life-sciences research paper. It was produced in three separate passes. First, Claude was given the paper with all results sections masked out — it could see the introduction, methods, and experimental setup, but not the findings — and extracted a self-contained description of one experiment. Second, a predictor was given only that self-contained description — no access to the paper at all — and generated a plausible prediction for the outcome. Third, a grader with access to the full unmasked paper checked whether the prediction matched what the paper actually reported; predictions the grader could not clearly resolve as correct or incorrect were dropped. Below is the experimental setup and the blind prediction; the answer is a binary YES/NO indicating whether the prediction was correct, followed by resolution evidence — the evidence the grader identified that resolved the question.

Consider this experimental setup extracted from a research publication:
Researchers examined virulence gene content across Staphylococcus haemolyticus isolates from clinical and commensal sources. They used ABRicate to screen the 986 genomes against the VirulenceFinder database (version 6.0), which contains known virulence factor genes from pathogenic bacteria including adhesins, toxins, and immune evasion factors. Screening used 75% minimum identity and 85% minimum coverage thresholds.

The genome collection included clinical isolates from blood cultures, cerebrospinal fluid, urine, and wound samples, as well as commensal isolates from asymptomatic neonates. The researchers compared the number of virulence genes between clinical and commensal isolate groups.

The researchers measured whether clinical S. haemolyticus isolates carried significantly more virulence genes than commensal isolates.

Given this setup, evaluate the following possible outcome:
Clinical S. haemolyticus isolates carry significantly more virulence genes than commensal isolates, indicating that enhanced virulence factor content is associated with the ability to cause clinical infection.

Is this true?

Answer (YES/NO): NO